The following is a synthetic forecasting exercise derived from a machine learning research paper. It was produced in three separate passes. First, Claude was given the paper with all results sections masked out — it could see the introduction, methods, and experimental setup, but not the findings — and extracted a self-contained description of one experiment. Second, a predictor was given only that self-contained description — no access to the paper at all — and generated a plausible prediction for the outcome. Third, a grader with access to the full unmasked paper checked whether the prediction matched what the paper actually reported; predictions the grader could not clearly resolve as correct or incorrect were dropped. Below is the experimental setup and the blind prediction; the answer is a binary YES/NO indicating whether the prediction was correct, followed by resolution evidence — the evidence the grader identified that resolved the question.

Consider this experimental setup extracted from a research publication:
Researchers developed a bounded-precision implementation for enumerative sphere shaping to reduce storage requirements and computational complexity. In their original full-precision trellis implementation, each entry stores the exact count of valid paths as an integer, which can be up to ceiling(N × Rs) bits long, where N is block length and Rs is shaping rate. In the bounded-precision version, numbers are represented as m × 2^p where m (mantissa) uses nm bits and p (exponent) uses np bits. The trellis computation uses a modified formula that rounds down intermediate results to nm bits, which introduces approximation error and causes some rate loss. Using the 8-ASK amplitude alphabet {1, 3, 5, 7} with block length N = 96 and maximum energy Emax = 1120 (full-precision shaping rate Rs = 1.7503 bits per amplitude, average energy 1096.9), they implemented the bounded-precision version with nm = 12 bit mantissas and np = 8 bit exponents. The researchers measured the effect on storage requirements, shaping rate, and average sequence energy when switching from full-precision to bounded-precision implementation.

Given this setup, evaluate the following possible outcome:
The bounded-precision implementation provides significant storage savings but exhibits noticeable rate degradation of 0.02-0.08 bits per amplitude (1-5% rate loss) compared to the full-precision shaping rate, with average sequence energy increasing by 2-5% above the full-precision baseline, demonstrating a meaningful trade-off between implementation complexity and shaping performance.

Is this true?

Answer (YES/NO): NO